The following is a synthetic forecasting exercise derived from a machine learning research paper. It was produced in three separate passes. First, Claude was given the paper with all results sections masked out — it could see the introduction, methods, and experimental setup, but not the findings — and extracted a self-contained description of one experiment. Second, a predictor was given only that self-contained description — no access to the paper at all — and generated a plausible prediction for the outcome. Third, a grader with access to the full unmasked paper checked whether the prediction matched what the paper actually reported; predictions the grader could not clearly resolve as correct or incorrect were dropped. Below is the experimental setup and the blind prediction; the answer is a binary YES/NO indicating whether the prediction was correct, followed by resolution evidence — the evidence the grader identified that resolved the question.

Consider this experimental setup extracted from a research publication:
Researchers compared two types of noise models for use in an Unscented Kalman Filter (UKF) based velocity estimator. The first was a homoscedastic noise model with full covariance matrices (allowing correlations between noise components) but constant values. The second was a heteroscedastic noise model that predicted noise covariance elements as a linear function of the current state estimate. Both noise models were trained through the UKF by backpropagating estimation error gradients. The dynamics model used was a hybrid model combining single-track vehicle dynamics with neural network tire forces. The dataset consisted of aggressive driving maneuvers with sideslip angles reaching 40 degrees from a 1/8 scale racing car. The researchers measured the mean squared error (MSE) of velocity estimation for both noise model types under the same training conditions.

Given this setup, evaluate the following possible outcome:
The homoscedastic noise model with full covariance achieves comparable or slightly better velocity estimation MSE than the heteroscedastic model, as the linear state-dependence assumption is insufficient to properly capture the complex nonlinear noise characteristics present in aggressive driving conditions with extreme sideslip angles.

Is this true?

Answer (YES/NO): NO